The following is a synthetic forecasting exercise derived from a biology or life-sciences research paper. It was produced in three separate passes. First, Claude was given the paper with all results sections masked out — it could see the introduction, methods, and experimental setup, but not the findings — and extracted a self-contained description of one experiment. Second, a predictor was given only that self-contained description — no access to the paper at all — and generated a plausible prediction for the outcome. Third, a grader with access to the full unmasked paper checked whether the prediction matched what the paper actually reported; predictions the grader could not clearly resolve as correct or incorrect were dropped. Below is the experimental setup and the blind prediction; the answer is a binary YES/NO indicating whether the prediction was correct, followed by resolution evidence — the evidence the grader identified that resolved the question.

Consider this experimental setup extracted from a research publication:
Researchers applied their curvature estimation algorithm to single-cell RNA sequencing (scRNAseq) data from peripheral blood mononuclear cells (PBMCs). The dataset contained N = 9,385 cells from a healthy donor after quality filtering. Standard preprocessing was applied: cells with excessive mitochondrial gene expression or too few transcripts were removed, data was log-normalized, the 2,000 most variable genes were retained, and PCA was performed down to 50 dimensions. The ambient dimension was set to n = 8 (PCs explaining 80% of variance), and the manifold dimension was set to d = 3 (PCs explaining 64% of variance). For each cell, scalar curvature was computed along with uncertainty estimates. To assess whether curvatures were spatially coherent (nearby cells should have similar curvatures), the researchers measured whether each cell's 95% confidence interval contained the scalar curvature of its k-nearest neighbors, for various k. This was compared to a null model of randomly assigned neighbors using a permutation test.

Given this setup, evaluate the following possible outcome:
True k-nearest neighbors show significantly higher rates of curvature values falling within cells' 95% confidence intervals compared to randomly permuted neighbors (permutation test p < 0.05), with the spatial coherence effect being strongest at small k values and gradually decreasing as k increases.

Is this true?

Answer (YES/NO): YES